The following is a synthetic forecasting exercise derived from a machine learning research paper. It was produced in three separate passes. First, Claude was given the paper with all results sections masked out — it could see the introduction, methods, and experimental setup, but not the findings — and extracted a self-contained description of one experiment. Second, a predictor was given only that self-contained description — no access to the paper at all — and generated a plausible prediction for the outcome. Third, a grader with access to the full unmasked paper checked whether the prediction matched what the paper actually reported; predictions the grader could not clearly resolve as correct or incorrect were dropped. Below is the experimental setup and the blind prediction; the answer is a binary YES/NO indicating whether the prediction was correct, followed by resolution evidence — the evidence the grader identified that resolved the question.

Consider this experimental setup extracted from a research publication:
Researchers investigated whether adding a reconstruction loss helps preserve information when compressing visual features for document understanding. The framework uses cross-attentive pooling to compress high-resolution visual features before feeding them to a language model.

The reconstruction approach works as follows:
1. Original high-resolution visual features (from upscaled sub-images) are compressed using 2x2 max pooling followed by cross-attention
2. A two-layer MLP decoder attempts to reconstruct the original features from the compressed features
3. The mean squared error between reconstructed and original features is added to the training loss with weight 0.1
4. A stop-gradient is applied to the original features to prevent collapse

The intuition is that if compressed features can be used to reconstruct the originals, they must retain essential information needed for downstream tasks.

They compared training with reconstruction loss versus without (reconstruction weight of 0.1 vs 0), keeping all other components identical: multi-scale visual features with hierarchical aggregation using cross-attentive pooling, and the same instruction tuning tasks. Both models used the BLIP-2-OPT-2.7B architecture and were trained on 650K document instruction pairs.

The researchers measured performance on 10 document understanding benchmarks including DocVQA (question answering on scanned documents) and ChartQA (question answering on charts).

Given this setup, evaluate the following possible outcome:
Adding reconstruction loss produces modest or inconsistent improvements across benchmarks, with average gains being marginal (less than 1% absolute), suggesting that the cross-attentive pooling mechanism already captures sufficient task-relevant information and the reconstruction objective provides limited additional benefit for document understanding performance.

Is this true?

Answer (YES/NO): NO